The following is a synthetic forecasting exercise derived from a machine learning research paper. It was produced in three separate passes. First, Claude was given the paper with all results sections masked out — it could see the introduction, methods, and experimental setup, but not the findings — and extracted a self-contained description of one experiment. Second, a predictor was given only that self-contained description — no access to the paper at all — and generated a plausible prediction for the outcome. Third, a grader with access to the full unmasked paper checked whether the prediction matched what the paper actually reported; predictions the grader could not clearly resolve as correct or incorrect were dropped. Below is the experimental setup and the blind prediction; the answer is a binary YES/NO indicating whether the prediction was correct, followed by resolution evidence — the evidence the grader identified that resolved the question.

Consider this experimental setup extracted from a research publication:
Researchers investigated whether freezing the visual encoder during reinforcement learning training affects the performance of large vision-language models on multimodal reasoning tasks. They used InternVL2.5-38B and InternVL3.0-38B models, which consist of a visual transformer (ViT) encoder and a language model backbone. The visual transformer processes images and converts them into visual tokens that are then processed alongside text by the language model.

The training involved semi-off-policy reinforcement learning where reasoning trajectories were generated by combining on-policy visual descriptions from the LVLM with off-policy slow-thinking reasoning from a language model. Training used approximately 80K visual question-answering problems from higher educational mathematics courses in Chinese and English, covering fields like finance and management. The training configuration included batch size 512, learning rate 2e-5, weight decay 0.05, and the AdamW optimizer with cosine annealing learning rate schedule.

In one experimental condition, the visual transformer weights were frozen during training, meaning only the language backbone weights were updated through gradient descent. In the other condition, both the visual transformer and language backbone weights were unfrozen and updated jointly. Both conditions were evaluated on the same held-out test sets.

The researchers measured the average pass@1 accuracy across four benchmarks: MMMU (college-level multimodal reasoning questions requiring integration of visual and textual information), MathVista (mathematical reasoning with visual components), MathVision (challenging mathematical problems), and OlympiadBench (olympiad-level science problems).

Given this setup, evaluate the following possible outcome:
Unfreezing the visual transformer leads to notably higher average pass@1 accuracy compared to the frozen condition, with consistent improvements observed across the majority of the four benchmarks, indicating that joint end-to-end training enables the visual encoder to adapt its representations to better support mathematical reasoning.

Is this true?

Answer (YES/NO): NO